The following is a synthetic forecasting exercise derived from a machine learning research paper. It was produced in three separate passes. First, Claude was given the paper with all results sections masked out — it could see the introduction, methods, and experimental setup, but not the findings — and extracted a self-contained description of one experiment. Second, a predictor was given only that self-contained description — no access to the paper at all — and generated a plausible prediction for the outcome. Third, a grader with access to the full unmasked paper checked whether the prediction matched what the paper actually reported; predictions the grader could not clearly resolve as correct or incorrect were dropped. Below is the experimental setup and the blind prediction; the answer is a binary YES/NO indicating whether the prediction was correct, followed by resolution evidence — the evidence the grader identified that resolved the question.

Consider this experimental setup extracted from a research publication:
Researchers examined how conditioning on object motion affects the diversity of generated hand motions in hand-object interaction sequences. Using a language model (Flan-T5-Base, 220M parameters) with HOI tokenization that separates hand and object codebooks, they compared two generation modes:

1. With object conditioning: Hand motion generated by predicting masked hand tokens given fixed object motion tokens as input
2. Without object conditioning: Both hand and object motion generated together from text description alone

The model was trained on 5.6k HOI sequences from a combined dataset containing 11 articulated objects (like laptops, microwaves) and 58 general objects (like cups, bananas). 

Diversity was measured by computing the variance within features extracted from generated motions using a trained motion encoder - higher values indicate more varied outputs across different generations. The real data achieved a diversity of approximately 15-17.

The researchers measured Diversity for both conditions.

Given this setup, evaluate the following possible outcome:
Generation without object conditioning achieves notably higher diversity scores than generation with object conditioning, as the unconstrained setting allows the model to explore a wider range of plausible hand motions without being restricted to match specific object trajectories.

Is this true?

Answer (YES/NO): YES